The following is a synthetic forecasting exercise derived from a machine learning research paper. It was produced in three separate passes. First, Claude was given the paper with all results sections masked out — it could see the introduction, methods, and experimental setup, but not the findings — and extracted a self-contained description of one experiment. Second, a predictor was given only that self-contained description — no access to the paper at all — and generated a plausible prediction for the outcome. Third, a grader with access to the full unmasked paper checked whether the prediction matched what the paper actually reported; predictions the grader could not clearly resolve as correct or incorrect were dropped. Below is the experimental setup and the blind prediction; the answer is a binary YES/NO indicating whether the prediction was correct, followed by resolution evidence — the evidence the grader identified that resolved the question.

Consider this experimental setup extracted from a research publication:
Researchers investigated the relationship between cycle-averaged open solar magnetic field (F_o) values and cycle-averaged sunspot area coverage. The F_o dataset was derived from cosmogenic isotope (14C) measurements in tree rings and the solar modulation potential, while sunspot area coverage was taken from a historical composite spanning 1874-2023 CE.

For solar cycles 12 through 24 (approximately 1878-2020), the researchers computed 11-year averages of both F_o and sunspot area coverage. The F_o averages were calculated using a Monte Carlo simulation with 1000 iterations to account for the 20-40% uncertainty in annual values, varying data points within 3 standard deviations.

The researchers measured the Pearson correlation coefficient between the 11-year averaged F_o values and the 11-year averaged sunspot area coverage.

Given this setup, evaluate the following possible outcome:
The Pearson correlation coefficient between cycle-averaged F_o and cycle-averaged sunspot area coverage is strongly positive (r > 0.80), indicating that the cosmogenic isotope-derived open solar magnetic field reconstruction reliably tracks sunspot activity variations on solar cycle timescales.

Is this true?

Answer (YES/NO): YES